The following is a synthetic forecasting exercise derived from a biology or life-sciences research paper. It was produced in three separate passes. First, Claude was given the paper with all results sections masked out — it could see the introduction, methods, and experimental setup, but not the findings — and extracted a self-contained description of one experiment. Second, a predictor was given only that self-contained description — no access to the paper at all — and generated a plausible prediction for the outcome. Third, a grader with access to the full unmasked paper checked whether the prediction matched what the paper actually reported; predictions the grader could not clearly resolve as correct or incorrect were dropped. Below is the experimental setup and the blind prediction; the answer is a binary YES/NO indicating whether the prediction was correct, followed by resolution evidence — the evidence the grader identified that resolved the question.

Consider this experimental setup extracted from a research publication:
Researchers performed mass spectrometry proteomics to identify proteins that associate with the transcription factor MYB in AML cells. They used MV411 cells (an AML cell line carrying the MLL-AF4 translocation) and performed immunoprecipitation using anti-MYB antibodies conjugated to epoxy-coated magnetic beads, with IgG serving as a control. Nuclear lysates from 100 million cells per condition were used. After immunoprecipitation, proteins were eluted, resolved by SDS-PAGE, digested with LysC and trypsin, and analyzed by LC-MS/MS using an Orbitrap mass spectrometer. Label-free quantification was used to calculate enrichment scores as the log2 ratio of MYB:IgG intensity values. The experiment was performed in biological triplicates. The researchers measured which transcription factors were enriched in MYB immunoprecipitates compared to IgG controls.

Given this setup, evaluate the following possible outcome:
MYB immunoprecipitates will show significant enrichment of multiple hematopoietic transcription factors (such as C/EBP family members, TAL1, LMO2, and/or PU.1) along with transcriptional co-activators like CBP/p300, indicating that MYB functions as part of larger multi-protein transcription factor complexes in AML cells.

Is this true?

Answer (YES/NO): YES